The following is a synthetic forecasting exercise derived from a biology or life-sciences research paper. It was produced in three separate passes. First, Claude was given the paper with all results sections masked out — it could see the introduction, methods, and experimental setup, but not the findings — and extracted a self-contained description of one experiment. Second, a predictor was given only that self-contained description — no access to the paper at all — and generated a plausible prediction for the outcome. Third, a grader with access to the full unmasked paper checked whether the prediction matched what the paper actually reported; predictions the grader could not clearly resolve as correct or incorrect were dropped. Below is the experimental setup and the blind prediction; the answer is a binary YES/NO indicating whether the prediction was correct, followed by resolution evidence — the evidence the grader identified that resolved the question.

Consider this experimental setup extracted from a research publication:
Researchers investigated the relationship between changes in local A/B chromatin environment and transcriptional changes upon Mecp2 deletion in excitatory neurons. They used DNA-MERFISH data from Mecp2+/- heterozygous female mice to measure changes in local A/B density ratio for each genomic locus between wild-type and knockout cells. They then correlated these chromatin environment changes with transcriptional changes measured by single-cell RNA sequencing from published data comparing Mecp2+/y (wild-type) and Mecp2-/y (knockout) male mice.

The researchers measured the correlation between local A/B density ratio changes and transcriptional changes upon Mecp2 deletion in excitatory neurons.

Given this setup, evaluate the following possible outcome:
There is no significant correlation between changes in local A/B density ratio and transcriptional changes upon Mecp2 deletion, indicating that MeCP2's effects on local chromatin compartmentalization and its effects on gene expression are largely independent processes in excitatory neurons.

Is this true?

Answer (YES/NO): NO